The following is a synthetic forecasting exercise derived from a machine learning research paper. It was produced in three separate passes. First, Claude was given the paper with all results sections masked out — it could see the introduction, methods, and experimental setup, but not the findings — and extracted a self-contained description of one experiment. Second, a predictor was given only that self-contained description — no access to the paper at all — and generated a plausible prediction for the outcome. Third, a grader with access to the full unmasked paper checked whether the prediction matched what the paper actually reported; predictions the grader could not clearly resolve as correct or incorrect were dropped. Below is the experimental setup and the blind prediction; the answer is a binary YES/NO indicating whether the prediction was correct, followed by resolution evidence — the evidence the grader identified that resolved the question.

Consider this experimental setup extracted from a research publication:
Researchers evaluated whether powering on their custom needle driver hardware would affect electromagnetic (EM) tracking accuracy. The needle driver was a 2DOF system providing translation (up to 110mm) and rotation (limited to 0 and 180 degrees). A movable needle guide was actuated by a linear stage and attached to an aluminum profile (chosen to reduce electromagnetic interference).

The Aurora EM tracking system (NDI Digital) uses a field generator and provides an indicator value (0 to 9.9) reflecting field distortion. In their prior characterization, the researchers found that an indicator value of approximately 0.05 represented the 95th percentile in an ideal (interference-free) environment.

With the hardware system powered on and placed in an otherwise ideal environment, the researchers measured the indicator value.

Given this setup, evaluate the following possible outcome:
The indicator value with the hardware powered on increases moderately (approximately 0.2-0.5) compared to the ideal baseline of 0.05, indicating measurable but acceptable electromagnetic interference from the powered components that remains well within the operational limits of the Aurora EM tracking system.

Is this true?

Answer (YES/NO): NO